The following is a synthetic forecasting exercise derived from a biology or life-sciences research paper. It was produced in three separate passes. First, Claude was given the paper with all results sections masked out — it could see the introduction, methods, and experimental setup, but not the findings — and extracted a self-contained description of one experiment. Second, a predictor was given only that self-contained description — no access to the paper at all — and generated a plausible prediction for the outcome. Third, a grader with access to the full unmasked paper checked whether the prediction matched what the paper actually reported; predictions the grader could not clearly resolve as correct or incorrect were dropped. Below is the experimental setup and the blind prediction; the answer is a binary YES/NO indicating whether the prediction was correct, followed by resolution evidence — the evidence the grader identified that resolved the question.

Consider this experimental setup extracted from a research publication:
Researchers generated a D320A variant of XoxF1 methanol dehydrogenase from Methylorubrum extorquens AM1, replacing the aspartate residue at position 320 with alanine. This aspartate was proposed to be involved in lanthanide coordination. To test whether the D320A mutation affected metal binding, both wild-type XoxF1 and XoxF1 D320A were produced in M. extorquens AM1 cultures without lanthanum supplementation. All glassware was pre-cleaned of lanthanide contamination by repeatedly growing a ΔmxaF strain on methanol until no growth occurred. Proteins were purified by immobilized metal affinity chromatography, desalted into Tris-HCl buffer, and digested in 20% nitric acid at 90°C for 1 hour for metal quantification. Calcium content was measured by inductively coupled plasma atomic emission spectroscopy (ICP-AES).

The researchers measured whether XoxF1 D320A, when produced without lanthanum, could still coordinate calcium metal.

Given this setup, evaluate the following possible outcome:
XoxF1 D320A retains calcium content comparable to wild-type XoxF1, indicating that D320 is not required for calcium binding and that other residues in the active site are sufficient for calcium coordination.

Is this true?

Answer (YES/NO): YES